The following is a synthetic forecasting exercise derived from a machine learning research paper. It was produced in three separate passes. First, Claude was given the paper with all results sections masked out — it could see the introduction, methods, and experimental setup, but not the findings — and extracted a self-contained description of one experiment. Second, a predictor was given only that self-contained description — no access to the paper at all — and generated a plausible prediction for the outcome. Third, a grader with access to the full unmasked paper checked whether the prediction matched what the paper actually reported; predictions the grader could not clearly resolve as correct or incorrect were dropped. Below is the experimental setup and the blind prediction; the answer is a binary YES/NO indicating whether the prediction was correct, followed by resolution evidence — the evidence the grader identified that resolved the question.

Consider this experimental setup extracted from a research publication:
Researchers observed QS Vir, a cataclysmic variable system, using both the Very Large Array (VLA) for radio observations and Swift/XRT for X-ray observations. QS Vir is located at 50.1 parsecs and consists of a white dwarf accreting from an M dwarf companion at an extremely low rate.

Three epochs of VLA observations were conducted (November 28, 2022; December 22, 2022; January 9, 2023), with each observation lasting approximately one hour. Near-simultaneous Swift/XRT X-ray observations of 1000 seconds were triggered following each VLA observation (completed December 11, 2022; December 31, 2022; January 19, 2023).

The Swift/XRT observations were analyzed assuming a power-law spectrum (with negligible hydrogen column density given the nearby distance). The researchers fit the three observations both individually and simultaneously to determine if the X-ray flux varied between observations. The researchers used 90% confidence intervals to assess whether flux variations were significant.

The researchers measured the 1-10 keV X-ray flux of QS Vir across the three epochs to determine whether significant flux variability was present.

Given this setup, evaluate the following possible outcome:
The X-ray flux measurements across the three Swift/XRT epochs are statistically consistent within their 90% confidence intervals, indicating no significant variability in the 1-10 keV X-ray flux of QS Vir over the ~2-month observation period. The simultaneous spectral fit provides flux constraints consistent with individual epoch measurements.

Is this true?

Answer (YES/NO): YES